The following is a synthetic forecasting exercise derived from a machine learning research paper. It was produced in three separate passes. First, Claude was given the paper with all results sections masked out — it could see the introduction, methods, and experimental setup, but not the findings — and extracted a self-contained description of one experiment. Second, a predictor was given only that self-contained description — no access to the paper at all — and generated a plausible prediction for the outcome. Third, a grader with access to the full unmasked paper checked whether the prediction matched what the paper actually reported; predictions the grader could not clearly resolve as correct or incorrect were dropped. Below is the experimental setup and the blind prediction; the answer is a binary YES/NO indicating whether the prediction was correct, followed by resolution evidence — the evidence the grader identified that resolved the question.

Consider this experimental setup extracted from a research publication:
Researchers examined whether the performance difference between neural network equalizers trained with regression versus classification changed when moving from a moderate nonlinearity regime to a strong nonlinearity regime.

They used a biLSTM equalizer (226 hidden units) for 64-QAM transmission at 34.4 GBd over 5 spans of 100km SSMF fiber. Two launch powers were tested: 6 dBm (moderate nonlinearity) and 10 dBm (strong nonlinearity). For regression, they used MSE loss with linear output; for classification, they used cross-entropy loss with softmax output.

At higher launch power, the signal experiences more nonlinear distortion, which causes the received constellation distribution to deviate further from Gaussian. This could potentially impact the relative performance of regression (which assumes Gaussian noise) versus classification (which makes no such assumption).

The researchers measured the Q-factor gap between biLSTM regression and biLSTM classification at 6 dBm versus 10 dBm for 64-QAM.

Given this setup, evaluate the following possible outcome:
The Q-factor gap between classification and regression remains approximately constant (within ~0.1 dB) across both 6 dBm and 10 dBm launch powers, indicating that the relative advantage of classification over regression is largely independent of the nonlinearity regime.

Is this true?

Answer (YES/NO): NO